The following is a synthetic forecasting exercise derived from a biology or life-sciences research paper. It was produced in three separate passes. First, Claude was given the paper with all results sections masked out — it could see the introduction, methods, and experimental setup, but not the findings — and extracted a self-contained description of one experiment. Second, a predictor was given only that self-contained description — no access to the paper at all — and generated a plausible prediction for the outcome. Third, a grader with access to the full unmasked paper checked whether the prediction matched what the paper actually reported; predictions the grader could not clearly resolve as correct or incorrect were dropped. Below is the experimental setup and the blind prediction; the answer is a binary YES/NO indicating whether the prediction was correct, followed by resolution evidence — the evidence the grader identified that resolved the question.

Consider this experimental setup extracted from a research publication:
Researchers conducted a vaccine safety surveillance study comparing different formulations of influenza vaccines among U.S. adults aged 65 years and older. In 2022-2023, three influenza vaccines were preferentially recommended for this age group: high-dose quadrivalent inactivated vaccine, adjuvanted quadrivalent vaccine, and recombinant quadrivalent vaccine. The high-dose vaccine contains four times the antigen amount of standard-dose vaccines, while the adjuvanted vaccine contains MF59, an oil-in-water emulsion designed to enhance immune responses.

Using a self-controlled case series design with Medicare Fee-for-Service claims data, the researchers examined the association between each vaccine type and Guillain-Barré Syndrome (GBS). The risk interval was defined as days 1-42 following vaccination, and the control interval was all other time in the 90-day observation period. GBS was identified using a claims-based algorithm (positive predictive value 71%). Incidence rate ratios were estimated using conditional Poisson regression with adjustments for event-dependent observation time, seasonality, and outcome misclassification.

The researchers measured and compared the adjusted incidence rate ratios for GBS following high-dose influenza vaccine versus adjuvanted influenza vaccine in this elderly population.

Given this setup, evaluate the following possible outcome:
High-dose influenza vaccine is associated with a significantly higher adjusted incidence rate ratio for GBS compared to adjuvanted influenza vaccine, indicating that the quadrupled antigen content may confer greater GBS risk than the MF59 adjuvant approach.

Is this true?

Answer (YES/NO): NO